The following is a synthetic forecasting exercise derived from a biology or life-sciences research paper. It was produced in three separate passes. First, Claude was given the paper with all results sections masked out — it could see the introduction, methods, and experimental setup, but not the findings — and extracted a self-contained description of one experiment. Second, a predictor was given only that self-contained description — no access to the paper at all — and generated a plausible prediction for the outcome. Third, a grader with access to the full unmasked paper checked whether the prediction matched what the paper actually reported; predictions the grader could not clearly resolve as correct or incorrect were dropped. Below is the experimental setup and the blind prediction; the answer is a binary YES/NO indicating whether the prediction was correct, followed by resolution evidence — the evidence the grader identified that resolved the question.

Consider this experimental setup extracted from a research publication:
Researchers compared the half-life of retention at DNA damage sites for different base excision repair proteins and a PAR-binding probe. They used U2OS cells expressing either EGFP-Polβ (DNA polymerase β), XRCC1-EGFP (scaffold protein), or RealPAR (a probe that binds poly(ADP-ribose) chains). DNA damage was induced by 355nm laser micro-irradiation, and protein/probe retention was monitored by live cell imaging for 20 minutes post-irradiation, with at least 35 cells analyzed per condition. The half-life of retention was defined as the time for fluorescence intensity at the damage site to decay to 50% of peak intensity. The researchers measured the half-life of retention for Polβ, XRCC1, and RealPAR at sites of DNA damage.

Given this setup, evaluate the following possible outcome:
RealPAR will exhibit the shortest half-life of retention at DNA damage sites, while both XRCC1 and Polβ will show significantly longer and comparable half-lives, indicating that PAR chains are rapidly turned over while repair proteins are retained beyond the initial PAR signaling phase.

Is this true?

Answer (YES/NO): NO